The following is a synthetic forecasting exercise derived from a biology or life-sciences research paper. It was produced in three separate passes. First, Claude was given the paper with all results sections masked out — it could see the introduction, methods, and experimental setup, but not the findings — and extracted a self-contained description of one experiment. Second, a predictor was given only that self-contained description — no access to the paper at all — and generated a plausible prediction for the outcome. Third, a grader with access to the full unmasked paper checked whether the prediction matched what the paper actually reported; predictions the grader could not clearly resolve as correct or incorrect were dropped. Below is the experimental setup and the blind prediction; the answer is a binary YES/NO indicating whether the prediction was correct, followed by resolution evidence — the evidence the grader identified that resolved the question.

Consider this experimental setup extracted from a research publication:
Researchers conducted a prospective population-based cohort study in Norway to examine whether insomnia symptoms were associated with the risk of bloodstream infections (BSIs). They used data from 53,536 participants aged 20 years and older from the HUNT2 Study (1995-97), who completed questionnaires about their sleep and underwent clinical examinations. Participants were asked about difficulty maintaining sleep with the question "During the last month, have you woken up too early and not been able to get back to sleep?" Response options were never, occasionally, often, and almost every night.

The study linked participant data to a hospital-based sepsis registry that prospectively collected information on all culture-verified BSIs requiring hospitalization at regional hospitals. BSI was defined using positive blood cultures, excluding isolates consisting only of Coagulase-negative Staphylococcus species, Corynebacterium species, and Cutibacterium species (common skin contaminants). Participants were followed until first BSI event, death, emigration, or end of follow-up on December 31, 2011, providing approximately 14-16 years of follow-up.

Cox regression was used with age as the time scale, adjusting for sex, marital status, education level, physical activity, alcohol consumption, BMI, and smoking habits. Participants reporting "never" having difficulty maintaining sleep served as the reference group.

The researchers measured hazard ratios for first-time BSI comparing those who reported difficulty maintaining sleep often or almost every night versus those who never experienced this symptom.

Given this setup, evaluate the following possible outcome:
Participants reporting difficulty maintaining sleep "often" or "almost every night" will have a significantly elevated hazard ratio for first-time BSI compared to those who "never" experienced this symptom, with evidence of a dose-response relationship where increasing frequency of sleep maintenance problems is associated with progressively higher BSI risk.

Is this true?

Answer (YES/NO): NO